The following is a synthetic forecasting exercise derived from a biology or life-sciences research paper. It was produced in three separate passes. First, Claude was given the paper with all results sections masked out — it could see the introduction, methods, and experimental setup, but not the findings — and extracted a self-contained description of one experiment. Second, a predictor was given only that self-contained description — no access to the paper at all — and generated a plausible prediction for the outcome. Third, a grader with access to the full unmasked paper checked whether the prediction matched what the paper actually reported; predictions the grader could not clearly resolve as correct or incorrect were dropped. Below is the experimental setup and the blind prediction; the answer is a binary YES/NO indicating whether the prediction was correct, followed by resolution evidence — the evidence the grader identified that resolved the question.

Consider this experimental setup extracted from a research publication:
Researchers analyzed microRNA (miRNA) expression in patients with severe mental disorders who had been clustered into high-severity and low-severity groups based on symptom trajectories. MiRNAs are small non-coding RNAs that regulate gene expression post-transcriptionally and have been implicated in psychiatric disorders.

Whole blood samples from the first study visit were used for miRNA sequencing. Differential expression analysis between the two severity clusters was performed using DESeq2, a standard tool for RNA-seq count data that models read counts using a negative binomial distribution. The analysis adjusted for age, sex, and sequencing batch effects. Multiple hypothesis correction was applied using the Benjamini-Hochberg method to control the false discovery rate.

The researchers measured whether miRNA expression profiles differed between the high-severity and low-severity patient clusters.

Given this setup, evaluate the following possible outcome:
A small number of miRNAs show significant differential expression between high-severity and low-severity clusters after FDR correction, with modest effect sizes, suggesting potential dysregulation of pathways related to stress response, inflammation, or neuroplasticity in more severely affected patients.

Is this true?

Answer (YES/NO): NO